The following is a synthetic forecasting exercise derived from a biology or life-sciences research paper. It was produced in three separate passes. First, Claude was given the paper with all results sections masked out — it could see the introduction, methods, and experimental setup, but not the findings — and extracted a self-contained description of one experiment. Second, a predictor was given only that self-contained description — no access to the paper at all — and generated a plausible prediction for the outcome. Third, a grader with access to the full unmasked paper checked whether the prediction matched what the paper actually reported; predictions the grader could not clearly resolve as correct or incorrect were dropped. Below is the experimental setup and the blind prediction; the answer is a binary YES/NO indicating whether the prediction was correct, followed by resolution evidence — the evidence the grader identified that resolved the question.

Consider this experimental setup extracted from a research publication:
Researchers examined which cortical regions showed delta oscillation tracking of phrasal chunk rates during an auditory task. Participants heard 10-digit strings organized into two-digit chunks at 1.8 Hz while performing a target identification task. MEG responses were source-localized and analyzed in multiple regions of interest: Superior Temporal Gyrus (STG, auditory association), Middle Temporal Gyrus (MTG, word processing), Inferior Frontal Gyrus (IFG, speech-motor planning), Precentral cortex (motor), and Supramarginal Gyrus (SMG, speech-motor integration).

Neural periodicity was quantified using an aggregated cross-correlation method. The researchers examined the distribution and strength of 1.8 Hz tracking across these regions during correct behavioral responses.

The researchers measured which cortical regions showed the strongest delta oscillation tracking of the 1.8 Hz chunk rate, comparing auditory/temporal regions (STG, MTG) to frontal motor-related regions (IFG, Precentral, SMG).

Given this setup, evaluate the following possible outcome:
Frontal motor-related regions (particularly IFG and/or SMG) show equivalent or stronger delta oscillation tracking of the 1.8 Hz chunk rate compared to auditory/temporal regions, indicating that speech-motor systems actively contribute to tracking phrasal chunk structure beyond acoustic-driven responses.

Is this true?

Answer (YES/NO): NO